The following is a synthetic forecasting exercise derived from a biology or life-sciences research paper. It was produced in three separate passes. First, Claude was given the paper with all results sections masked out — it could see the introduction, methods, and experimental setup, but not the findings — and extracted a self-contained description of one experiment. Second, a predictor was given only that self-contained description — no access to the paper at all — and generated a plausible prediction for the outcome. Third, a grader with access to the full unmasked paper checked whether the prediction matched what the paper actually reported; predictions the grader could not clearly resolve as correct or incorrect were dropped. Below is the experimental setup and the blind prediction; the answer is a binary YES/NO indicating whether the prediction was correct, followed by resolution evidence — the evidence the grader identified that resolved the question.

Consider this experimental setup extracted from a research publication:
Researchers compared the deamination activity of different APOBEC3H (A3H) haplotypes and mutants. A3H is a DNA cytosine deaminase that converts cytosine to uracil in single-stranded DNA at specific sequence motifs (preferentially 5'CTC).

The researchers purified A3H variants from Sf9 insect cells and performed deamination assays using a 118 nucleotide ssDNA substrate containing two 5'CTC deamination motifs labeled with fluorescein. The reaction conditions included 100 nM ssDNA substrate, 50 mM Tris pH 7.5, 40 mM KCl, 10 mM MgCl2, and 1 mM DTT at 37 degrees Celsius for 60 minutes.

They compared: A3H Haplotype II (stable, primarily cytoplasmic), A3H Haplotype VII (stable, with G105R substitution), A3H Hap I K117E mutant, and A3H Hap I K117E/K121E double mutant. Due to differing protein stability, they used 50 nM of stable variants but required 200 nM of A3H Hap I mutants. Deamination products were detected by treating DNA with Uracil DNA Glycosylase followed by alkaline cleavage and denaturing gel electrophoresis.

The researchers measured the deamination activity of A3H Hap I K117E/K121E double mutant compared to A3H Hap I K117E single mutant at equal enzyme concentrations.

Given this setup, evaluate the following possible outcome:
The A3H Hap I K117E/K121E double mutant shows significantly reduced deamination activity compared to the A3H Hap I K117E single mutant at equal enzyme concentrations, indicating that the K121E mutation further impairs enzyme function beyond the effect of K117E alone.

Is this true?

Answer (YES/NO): NO